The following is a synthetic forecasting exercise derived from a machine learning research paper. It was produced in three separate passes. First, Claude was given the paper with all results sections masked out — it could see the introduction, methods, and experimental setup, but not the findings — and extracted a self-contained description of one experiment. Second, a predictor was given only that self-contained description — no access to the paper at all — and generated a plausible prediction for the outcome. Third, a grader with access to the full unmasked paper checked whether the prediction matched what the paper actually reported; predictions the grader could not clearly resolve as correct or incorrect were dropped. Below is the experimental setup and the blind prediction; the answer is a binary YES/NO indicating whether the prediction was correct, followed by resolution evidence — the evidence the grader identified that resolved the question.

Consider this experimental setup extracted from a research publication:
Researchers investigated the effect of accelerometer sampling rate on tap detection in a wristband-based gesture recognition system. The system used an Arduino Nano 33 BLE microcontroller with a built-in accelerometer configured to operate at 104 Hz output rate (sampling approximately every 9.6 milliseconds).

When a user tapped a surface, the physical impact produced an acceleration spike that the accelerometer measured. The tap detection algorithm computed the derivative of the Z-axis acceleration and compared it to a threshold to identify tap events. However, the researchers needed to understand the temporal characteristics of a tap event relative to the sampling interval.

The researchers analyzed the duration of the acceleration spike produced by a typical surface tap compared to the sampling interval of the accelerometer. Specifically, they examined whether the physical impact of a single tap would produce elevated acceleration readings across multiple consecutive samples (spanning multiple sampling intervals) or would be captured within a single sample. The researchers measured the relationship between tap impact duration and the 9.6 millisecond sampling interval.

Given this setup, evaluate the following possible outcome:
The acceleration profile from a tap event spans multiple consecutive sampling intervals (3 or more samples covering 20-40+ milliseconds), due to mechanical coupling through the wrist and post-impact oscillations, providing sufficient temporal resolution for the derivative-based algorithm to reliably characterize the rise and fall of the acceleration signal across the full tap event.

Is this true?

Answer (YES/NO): NO